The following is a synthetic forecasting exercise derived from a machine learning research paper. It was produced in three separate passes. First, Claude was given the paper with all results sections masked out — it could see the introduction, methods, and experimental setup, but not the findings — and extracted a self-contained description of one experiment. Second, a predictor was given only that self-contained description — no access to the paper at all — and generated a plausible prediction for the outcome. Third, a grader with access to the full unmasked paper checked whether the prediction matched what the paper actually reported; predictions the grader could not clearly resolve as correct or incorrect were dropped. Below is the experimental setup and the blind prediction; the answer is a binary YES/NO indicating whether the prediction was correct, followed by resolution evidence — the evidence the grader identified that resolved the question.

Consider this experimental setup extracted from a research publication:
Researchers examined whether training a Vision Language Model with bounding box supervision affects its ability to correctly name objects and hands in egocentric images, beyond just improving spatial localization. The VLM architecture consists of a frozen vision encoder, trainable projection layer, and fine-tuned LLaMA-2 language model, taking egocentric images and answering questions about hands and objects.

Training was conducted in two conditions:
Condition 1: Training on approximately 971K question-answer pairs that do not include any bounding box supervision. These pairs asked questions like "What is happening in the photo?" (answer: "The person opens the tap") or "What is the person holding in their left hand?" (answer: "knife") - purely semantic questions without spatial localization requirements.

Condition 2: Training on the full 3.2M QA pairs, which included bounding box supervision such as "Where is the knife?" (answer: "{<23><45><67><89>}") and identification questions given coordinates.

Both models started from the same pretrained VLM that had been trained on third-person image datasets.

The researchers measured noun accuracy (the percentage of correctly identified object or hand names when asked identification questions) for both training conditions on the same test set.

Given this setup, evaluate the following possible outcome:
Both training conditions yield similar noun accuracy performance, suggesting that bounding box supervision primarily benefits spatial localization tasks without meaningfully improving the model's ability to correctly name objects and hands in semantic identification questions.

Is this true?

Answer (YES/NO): NO